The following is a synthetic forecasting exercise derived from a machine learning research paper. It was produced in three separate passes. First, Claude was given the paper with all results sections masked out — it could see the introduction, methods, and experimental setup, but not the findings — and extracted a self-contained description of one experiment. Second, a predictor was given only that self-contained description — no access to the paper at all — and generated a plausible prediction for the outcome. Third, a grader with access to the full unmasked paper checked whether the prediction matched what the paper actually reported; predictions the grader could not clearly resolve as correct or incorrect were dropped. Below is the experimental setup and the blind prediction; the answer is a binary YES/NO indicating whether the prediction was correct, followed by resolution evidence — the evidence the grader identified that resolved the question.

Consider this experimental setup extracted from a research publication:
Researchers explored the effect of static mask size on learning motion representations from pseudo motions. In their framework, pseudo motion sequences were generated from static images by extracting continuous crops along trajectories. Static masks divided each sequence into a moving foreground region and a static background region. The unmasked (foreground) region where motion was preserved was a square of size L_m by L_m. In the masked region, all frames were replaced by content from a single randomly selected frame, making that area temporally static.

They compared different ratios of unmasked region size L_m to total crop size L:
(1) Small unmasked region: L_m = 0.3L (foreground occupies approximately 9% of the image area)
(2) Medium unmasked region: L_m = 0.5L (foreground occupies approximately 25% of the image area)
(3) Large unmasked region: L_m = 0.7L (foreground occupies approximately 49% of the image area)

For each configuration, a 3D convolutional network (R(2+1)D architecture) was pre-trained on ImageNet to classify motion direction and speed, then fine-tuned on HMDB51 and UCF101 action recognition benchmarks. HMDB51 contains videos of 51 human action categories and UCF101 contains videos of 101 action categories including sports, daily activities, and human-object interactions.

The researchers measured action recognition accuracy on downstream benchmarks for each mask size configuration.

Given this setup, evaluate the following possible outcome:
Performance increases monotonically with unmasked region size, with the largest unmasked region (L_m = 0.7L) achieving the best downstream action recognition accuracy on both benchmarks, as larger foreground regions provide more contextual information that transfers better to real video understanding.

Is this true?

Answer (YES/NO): NO